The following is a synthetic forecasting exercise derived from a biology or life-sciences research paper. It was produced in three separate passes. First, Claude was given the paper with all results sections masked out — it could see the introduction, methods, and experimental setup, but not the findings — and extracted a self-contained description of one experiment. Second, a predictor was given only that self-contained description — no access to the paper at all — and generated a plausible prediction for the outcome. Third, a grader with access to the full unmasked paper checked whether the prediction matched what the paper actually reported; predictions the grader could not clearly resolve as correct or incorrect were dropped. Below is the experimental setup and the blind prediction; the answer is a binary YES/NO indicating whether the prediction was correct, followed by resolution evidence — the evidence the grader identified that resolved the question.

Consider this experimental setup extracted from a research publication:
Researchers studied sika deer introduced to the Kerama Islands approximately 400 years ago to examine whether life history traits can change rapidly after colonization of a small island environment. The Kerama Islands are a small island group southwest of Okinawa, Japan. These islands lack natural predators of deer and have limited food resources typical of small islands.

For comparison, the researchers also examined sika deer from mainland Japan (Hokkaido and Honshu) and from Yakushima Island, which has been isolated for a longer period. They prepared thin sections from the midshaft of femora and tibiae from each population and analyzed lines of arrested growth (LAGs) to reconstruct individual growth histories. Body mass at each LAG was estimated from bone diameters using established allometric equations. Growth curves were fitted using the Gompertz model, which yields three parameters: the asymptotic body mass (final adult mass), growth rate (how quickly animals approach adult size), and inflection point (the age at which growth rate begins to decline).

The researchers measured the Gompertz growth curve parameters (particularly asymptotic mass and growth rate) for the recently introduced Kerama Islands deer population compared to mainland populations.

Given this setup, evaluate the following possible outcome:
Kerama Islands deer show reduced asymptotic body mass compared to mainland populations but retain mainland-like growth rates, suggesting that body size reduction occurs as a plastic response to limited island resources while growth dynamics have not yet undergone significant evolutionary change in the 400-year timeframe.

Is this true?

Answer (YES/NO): NO